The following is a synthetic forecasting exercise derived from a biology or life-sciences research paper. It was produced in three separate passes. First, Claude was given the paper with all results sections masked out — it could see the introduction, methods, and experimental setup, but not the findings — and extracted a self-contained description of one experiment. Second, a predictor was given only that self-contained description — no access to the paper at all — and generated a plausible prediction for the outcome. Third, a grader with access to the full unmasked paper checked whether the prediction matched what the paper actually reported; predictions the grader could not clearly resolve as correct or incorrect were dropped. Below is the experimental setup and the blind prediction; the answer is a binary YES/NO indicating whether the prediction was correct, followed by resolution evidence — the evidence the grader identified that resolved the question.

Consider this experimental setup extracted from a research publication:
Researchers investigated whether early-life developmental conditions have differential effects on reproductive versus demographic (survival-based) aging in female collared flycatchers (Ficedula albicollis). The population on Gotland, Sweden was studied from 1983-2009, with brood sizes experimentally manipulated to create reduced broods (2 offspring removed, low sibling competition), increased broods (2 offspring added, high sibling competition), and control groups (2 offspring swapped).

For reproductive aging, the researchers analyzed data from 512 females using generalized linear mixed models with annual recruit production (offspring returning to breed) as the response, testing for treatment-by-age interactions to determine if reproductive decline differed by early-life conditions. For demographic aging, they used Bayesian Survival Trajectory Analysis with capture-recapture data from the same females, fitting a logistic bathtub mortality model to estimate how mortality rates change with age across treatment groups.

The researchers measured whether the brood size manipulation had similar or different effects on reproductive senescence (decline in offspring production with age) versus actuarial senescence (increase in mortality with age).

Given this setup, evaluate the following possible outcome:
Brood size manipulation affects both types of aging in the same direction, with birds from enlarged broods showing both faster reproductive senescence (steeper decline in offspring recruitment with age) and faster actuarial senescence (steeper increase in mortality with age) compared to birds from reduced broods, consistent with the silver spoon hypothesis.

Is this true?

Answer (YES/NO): NO